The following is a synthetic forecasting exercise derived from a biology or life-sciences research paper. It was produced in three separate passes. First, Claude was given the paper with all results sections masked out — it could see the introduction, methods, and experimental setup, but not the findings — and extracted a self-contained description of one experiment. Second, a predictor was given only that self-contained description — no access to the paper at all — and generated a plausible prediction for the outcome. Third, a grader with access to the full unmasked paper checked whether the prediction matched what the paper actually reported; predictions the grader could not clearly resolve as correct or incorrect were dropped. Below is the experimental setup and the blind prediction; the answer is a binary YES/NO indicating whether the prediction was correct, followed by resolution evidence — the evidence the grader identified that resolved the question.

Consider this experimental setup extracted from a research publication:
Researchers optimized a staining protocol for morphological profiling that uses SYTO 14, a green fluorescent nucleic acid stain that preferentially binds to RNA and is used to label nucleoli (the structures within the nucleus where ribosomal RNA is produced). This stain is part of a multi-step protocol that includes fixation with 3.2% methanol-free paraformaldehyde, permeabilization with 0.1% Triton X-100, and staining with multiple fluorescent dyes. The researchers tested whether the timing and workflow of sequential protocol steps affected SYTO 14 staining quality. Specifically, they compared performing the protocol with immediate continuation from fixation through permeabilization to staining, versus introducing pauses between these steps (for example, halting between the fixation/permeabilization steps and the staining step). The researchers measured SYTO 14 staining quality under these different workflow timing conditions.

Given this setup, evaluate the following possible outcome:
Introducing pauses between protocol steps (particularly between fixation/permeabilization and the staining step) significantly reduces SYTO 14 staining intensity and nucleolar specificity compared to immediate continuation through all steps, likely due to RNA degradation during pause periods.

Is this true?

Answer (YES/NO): YES